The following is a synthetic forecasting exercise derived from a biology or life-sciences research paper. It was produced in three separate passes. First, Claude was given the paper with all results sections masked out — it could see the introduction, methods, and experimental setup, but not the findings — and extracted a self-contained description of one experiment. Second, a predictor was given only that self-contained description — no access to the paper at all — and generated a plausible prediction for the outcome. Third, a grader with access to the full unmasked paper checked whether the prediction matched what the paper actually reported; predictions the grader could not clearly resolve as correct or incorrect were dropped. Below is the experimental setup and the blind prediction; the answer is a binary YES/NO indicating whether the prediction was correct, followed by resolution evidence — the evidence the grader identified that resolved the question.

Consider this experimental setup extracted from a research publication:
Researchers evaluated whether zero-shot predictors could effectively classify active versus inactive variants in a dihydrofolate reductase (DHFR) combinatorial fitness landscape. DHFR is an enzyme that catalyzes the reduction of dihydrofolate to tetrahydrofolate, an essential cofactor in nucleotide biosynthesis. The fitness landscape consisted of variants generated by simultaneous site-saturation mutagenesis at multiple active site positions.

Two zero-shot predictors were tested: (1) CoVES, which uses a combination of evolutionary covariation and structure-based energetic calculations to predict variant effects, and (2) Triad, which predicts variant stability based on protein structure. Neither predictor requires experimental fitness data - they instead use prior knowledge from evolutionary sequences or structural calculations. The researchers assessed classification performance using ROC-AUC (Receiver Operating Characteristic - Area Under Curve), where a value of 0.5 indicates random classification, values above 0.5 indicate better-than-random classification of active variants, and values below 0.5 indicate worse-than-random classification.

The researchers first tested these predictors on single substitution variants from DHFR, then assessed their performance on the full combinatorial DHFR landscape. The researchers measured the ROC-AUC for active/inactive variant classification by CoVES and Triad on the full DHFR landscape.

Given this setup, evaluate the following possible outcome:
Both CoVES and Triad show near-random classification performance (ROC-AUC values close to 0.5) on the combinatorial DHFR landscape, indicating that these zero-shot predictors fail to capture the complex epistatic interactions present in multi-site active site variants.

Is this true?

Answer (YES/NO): NO